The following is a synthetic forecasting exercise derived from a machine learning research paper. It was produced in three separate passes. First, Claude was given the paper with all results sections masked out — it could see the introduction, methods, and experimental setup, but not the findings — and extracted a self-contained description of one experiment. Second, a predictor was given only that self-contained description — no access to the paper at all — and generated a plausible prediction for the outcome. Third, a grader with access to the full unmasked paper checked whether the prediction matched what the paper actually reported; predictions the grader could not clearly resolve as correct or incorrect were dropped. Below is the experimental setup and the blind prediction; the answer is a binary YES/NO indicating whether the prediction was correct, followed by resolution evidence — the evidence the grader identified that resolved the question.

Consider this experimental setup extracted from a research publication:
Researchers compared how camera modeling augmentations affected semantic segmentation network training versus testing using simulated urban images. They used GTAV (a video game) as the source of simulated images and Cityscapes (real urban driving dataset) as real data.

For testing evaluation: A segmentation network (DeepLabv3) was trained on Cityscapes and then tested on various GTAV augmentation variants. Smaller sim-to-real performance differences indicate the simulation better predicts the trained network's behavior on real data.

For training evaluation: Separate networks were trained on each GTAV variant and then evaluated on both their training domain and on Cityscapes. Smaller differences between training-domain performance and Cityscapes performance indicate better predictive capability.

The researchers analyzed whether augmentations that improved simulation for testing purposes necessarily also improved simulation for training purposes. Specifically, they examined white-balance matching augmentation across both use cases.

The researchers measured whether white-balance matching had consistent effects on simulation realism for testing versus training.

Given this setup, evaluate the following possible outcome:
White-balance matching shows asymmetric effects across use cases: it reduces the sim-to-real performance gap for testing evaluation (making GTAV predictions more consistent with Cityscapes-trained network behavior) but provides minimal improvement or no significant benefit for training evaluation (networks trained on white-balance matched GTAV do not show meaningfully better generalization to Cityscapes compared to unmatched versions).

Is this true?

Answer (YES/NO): NO